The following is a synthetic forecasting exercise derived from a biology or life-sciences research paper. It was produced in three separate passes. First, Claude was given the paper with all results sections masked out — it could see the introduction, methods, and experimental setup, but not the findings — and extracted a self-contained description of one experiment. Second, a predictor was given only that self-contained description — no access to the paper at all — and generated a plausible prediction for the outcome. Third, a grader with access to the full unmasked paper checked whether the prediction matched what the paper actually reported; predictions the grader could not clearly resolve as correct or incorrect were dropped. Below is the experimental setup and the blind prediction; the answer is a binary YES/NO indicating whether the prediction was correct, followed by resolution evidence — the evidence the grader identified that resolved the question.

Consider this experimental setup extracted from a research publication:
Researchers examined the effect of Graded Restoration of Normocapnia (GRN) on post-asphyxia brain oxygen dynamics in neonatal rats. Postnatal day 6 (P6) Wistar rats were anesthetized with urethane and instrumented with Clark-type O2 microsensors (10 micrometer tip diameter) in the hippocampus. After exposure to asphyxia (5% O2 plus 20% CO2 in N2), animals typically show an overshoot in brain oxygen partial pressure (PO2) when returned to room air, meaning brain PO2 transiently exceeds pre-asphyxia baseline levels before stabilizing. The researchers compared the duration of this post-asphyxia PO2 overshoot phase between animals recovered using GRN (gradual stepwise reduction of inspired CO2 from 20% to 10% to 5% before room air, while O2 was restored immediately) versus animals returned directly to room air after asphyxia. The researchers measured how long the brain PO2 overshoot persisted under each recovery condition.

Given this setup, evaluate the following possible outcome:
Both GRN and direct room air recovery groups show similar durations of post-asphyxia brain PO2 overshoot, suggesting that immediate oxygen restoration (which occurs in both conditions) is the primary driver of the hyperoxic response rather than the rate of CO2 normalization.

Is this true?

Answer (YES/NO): NO